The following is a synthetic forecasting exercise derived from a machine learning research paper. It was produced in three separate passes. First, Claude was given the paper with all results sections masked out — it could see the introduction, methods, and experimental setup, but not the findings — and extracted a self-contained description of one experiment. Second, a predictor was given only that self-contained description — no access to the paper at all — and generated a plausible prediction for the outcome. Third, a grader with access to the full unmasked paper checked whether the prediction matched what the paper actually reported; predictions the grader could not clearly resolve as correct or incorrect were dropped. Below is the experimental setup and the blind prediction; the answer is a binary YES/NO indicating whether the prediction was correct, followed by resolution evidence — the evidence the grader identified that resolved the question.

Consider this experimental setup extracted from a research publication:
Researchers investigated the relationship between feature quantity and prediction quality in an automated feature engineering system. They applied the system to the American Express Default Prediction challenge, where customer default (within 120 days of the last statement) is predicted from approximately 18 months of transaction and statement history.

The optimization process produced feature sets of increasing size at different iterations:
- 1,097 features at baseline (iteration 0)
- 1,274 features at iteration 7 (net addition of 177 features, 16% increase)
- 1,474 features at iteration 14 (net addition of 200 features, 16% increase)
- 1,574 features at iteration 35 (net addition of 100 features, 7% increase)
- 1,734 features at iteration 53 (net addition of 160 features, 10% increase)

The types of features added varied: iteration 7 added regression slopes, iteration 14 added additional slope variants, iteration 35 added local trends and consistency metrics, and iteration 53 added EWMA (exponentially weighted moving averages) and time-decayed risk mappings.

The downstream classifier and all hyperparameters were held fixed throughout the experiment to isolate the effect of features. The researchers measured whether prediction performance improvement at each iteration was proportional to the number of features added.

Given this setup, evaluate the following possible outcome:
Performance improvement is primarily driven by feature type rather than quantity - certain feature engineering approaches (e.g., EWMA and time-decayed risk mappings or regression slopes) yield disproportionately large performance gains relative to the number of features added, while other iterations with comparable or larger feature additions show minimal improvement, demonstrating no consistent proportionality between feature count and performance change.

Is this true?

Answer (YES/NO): YES